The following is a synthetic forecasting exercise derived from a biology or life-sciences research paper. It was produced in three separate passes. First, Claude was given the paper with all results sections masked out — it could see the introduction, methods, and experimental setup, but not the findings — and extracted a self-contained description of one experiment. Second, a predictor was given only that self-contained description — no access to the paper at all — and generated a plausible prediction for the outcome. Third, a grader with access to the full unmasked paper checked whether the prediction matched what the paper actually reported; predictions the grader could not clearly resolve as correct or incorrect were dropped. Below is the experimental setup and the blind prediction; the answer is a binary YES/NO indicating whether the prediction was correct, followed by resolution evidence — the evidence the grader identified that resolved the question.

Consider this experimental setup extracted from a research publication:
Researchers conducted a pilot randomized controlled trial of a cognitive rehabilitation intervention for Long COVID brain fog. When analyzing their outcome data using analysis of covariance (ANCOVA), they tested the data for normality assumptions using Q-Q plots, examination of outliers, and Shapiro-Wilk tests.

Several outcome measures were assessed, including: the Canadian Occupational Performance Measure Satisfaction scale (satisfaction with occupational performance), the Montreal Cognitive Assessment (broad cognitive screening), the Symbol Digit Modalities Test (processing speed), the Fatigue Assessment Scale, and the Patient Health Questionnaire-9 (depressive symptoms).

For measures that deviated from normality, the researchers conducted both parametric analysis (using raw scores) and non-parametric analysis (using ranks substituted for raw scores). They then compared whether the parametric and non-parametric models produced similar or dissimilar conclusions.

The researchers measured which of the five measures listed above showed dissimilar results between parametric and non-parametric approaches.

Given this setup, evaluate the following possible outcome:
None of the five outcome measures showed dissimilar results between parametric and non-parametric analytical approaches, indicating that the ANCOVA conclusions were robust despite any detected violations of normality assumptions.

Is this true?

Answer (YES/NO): NO